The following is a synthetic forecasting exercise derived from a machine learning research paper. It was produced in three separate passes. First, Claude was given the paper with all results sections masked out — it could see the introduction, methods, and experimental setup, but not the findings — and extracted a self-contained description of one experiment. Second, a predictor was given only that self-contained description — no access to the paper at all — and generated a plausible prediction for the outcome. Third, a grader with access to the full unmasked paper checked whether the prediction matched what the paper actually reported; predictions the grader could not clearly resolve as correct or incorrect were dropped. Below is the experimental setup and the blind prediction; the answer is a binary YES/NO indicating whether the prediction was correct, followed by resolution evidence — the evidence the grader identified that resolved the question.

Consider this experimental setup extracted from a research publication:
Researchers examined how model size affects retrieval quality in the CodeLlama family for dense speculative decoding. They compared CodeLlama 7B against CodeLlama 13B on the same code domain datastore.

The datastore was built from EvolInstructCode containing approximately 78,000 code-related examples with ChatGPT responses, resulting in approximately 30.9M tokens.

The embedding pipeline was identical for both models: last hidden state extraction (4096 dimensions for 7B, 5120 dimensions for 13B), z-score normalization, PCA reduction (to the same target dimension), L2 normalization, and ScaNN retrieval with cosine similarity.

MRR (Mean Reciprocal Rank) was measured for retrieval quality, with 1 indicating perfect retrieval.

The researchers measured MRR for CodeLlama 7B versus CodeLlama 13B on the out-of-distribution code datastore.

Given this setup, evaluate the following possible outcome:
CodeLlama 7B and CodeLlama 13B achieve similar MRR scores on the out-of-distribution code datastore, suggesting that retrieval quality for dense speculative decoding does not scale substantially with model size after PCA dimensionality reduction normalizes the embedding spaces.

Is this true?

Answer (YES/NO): YES